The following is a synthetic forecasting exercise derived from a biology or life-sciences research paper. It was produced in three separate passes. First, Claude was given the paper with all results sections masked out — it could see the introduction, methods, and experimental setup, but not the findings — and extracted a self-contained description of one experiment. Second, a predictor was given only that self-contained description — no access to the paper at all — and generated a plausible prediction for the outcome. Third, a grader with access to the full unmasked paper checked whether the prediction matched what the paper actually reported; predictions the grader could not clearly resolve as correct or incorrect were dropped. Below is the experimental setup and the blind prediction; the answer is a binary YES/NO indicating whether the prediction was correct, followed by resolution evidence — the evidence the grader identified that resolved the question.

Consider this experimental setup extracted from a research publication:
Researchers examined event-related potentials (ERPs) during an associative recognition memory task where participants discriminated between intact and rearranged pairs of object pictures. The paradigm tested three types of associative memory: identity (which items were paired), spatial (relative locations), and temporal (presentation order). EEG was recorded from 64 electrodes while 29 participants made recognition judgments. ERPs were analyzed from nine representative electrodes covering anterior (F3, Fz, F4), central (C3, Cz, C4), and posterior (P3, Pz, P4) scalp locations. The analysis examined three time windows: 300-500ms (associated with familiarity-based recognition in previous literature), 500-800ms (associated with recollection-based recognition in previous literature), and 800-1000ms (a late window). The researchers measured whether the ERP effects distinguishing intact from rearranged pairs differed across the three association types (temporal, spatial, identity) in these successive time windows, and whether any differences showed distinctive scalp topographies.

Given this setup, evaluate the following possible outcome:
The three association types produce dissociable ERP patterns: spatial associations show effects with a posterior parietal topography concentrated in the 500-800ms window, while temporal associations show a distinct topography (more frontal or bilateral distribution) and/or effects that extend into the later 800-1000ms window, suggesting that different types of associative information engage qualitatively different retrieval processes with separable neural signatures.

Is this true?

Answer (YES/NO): NO